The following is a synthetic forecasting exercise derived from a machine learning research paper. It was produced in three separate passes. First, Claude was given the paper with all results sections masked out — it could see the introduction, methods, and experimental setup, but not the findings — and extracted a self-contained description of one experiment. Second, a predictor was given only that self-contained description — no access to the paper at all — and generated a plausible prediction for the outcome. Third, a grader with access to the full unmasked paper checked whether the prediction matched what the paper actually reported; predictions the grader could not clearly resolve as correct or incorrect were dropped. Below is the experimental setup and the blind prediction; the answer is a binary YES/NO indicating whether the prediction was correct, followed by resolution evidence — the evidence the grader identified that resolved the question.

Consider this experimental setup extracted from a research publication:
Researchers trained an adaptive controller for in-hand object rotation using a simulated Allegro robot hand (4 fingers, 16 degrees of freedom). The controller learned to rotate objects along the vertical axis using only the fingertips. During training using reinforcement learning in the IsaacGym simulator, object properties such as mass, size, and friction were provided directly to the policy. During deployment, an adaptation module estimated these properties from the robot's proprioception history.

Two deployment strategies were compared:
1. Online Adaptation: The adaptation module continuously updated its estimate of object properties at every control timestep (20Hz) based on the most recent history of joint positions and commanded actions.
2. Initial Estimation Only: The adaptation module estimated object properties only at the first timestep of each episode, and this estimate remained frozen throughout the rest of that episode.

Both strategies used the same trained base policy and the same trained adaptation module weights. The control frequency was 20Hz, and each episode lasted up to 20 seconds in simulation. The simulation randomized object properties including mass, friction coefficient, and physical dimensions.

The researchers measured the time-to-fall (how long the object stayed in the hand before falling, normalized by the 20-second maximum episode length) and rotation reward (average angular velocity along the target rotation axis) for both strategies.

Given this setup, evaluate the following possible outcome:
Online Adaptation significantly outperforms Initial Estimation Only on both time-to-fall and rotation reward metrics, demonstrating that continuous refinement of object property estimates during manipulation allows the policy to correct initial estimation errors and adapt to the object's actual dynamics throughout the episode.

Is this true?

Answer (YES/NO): YES